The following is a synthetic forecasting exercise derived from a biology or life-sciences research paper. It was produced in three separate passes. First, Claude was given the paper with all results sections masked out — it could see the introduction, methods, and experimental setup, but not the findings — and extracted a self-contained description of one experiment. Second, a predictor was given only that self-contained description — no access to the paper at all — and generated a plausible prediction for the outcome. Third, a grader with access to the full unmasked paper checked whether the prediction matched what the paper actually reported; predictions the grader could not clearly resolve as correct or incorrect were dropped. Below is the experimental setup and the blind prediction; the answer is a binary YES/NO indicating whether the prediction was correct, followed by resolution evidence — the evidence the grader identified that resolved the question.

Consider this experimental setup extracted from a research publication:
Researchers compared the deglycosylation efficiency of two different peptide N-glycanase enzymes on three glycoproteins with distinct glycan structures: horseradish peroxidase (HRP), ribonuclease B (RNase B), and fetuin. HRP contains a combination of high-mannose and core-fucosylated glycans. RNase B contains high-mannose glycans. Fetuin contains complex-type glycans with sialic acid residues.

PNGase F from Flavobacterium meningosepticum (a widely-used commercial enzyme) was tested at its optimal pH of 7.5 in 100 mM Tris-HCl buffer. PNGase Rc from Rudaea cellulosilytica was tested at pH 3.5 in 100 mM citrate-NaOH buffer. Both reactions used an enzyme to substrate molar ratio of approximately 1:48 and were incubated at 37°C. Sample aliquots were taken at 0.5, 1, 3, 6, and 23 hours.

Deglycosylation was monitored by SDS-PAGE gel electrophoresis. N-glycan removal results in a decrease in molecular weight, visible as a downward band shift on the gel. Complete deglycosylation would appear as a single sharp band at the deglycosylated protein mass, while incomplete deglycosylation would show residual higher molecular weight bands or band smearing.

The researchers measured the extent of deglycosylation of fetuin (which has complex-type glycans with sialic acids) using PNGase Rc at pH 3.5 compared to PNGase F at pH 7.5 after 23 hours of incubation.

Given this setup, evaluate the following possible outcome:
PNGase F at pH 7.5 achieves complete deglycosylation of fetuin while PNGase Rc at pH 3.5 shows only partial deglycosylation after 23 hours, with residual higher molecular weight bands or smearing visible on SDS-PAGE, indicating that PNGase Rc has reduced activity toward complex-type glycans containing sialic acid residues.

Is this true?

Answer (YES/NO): NO